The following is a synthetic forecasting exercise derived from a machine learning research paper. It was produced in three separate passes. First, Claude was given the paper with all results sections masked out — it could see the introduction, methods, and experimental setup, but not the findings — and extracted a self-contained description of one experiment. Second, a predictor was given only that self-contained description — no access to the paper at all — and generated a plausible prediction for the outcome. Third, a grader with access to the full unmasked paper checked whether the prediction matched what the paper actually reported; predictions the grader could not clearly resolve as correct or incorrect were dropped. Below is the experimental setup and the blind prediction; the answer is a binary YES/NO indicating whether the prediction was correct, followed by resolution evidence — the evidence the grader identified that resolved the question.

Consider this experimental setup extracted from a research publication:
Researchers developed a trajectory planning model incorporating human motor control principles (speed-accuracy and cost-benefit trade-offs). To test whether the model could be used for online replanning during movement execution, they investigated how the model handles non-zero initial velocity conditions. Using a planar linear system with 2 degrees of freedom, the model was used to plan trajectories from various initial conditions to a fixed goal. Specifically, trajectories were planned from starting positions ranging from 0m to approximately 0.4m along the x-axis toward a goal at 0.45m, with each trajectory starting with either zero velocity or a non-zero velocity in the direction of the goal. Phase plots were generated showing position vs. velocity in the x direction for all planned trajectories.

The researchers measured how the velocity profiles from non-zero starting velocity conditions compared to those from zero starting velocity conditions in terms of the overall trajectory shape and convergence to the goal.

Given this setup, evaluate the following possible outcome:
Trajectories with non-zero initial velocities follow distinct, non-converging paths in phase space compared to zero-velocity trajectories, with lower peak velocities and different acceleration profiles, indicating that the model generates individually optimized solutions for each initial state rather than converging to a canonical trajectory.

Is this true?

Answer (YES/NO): NO